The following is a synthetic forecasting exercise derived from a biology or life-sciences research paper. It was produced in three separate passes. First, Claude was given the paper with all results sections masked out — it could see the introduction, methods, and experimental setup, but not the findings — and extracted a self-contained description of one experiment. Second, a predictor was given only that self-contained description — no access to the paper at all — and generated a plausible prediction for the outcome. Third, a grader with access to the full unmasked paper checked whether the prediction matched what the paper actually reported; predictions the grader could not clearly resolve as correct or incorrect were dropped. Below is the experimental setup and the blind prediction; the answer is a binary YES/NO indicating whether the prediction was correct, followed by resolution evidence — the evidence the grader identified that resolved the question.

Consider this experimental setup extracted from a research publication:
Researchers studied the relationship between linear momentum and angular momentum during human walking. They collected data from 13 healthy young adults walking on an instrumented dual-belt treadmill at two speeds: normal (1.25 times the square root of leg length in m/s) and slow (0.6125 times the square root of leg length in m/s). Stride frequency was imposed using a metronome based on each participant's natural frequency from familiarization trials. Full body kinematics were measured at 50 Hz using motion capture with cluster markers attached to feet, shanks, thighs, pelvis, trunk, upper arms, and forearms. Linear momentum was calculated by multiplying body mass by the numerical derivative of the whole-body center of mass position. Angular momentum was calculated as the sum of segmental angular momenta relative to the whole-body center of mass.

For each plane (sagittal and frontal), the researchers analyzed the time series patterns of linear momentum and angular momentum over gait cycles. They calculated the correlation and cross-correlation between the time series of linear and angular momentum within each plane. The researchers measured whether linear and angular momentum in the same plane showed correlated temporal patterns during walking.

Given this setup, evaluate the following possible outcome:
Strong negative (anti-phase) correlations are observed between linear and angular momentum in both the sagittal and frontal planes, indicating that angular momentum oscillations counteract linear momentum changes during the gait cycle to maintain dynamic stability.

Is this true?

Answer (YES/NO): NO